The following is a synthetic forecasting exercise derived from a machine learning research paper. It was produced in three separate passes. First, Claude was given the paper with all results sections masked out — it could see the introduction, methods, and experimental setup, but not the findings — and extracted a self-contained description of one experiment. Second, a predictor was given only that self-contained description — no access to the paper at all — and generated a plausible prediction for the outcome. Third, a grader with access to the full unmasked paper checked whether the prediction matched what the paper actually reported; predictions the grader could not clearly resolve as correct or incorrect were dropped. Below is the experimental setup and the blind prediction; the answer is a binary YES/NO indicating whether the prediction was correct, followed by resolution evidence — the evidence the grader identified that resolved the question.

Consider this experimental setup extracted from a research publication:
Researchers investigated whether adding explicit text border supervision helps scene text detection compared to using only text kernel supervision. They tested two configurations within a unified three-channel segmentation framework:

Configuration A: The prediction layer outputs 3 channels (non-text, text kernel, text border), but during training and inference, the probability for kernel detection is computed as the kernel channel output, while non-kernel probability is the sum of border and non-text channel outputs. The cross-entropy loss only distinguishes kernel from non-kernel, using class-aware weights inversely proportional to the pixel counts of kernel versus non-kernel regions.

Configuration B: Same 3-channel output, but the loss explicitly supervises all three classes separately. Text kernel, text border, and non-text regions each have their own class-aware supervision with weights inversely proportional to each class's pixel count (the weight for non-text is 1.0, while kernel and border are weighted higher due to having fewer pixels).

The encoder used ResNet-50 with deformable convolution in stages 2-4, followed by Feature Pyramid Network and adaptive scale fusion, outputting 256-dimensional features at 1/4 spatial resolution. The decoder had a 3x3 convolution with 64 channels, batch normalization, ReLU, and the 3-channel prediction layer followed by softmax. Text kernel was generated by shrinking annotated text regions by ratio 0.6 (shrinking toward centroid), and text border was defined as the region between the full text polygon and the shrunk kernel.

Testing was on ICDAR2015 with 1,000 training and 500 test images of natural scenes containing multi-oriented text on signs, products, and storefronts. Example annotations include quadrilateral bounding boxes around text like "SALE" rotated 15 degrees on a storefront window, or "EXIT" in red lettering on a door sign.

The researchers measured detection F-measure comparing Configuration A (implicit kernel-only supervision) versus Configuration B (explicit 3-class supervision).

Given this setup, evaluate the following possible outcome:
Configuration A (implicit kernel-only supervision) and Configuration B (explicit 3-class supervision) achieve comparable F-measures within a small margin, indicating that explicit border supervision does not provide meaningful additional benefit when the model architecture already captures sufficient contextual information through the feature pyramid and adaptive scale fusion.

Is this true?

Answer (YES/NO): NO